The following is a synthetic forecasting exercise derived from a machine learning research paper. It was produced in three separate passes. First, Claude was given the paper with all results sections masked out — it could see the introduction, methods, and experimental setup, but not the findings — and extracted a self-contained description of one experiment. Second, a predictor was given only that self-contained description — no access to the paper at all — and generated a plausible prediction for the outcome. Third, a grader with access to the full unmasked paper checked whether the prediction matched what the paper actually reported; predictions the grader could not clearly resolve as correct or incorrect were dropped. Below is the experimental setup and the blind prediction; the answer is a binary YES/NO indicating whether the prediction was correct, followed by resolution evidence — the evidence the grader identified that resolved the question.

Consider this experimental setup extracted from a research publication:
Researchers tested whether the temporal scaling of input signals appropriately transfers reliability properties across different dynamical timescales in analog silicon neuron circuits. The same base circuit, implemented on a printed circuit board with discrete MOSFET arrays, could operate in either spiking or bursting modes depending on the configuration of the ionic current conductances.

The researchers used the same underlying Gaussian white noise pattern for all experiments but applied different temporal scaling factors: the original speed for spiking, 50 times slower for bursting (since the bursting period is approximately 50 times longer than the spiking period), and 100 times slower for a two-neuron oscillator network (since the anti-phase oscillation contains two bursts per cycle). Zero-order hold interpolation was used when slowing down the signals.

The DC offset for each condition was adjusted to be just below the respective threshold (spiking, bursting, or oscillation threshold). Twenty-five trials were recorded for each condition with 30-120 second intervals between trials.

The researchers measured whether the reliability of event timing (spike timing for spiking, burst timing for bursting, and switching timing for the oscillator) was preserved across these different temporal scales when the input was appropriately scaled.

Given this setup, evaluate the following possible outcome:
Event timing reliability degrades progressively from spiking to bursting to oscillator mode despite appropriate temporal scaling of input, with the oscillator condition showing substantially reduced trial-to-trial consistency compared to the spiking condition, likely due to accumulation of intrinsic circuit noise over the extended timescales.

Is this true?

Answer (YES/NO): NO